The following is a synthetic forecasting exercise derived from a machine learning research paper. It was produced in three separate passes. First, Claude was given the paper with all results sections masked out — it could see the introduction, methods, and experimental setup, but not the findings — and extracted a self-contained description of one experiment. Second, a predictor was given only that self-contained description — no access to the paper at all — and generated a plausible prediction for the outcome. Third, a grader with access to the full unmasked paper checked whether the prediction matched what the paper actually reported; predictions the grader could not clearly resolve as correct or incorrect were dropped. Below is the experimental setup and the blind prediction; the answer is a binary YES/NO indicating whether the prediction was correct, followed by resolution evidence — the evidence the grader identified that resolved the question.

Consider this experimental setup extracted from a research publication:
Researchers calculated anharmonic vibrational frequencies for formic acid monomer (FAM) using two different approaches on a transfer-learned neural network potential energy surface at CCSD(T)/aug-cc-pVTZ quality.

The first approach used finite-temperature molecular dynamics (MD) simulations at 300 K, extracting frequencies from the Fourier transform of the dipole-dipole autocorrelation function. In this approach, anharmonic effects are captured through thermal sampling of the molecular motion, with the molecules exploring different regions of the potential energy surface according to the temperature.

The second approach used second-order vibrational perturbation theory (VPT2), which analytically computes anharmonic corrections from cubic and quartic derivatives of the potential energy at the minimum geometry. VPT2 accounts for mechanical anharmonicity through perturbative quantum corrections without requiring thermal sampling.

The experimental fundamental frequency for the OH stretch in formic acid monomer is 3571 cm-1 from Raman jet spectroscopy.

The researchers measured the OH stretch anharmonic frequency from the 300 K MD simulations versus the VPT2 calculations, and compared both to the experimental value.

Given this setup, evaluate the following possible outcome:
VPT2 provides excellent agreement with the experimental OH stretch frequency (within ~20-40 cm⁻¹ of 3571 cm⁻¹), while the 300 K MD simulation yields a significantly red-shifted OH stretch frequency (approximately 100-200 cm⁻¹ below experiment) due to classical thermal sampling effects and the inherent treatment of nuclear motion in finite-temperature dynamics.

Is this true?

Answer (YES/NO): NO